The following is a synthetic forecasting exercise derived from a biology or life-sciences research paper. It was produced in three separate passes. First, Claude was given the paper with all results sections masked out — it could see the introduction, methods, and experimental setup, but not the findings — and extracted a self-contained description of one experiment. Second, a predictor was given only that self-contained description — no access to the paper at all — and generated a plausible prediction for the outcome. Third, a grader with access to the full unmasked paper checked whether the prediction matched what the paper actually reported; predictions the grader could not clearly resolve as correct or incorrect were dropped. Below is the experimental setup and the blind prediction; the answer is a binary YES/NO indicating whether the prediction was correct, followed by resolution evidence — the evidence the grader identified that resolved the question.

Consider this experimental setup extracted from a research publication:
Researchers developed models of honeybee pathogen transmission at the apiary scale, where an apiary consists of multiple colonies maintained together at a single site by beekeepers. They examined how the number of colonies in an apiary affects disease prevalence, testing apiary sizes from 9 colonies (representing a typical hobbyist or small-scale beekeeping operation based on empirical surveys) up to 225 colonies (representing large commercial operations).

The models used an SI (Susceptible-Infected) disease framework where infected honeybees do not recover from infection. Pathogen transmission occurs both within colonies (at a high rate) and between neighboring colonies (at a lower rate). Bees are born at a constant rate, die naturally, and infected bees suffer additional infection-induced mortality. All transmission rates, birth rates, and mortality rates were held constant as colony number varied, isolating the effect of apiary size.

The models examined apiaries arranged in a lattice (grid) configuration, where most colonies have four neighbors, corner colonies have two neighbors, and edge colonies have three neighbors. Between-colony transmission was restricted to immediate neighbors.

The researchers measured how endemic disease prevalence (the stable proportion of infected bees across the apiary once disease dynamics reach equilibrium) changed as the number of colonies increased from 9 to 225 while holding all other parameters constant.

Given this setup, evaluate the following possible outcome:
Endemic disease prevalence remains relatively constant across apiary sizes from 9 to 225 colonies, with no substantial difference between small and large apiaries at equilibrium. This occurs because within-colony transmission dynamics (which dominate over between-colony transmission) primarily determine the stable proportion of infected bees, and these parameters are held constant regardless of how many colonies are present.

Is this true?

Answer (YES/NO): YES